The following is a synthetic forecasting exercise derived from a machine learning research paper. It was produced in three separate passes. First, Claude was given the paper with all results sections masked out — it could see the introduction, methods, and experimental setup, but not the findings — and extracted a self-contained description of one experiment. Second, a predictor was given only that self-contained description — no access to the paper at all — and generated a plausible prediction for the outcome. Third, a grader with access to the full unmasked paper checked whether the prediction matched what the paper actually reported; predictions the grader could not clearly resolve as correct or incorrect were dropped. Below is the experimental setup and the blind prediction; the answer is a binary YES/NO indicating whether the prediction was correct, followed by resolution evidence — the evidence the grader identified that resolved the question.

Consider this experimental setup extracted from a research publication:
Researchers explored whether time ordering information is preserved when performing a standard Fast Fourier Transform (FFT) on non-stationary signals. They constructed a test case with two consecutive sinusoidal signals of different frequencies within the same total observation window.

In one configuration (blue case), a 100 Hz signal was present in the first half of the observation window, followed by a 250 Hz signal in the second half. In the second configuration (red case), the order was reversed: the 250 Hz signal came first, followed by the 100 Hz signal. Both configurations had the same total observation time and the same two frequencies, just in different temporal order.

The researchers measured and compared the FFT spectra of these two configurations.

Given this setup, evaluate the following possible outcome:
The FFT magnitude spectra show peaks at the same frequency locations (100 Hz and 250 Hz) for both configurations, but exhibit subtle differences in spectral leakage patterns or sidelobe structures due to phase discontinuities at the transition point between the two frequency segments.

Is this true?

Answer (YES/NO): NO